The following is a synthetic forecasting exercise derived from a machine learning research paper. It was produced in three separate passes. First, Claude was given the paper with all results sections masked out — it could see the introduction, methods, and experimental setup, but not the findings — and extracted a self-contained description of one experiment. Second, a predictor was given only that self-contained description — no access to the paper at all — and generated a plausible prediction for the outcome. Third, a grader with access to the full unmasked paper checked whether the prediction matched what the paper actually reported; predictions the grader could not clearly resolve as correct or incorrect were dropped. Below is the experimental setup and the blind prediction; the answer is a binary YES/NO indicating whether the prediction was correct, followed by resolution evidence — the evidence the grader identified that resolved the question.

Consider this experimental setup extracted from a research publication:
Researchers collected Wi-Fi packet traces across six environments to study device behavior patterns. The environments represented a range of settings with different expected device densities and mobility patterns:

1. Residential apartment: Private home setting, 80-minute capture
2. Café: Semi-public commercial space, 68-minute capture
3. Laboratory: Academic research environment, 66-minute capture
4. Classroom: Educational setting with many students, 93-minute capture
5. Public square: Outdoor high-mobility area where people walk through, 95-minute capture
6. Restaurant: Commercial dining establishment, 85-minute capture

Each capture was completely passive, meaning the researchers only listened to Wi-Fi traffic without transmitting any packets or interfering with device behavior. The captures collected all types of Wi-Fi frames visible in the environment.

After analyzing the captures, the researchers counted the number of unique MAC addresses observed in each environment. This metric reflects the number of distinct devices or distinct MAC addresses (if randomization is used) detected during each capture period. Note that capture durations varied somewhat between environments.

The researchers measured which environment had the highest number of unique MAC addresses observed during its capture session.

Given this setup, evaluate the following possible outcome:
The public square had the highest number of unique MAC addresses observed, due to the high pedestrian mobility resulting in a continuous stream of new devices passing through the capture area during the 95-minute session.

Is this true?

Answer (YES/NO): YES